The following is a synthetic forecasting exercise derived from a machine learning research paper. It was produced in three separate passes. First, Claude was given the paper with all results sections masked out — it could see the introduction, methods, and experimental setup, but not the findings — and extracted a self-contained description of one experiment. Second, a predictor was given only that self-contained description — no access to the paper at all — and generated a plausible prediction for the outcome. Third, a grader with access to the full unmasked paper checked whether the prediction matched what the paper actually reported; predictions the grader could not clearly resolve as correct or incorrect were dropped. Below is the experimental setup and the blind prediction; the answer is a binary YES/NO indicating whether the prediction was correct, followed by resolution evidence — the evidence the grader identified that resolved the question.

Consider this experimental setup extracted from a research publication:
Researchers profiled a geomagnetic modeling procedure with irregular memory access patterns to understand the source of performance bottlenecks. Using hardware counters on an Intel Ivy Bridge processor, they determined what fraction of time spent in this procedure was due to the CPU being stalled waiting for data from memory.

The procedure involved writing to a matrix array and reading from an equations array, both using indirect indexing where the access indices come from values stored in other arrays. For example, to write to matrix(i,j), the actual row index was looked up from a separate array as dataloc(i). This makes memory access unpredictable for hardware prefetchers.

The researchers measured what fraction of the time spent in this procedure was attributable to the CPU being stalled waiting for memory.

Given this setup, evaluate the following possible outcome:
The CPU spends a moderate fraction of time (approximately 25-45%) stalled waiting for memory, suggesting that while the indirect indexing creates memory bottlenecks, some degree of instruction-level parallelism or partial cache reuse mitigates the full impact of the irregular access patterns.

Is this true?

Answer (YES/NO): NO